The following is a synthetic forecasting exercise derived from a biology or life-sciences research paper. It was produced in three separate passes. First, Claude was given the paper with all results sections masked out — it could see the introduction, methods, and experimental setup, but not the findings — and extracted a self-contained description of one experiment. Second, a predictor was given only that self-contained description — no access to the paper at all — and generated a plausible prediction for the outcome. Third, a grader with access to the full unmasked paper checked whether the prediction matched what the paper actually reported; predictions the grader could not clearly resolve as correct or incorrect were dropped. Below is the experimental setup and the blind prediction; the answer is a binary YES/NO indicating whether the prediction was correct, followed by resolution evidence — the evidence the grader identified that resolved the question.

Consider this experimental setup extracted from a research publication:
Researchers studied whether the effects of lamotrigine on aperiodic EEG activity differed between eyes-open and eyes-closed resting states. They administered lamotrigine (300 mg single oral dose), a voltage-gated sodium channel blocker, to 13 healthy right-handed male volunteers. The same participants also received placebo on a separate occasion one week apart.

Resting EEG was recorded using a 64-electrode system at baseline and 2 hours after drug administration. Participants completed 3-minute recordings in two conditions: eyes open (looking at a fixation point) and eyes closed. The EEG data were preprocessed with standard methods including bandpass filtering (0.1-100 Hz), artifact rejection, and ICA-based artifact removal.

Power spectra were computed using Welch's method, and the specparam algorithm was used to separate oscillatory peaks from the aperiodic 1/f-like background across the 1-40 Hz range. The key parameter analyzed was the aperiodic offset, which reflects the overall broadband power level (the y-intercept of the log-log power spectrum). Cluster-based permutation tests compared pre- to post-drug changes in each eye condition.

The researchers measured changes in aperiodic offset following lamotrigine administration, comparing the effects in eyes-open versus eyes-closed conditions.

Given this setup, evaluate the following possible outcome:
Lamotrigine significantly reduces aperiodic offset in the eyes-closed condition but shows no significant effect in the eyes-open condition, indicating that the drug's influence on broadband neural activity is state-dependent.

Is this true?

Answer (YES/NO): NO